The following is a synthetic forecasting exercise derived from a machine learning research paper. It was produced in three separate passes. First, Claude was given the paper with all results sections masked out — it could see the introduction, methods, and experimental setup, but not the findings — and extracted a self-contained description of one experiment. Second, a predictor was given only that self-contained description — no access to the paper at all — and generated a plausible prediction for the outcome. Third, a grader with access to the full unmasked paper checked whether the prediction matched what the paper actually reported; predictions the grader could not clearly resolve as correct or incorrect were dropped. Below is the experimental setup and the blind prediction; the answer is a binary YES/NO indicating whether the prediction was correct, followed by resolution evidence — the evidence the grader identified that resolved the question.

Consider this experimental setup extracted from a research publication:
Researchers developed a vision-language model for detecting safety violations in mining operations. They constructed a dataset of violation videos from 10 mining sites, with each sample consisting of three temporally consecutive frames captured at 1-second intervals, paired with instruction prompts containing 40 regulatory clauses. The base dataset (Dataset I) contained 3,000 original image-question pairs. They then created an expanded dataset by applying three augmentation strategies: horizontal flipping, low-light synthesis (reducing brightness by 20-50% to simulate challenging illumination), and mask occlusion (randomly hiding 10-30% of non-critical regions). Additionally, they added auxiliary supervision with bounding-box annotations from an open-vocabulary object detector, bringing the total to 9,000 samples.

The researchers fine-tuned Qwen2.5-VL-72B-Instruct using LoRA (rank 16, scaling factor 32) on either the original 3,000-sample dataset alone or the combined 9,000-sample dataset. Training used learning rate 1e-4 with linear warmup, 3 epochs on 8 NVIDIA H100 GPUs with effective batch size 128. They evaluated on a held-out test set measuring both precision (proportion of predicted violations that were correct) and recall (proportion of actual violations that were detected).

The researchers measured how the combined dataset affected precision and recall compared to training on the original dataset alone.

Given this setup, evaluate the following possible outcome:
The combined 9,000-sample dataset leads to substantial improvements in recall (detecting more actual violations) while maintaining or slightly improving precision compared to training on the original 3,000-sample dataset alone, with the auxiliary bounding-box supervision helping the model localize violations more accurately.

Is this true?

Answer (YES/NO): NO